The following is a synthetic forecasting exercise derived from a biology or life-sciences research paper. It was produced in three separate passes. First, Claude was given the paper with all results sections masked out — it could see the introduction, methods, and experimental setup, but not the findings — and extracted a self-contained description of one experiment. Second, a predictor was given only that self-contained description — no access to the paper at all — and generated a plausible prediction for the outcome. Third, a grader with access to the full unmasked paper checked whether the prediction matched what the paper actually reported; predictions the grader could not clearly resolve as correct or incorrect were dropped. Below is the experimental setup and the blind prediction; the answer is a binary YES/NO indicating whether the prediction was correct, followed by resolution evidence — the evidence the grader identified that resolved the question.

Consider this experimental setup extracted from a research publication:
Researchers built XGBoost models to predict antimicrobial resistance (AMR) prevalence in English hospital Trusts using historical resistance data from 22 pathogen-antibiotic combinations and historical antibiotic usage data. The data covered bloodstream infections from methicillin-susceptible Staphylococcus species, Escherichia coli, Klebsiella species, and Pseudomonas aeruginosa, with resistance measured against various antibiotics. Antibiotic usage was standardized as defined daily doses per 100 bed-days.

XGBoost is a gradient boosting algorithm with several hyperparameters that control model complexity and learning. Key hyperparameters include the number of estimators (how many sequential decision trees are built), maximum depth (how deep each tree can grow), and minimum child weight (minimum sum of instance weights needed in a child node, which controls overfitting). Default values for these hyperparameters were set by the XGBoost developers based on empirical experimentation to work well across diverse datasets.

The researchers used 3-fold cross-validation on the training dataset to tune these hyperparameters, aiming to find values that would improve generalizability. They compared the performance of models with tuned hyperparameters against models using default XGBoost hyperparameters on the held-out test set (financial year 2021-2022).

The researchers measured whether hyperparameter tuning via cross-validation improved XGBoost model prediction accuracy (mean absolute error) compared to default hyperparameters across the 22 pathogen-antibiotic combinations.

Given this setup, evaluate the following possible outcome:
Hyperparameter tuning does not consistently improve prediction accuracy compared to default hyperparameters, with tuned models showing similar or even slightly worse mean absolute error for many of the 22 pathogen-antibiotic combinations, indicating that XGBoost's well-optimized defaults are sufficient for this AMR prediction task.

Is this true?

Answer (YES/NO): YES